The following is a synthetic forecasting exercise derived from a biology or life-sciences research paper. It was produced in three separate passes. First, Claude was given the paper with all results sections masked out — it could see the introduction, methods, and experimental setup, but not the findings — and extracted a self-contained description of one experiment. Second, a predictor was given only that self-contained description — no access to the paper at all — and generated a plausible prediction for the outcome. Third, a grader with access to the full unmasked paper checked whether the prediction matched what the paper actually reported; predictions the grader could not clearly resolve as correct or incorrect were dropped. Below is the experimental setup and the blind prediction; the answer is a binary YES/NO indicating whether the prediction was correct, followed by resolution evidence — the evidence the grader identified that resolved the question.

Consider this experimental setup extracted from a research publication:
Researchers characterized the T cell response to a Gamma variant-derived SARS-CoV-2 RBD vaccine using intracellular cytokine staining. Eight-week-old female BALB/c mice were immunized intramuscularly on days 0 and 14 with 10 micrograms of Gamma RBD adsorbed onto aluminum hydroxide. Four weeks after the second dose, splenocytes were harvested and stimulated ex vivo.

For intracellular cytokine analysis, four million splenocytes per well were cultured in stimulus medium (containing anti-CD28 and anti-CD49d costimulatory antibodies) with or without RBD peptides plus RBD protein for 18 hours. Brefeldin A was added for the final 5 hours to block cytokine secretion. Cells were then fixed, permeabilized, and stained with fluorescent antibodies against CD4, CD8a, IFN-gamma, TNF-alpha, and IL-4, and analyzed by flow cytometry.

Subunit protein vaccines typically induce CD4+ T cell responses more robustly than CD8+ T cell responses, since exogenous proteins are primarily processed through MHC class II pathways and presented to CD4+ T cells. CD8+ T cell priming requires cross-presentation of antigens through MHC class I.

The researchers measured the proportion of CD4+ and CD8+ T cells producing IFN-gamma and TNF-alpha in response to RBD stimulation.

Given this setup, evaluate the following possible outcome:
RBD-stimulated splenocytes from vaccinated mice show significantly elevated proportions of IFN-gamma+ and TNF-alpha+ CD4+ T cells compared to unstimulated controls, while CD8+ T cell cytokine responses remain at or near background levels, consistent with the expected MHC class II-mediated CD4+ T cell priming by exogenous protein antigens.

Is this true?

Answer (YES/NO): NO